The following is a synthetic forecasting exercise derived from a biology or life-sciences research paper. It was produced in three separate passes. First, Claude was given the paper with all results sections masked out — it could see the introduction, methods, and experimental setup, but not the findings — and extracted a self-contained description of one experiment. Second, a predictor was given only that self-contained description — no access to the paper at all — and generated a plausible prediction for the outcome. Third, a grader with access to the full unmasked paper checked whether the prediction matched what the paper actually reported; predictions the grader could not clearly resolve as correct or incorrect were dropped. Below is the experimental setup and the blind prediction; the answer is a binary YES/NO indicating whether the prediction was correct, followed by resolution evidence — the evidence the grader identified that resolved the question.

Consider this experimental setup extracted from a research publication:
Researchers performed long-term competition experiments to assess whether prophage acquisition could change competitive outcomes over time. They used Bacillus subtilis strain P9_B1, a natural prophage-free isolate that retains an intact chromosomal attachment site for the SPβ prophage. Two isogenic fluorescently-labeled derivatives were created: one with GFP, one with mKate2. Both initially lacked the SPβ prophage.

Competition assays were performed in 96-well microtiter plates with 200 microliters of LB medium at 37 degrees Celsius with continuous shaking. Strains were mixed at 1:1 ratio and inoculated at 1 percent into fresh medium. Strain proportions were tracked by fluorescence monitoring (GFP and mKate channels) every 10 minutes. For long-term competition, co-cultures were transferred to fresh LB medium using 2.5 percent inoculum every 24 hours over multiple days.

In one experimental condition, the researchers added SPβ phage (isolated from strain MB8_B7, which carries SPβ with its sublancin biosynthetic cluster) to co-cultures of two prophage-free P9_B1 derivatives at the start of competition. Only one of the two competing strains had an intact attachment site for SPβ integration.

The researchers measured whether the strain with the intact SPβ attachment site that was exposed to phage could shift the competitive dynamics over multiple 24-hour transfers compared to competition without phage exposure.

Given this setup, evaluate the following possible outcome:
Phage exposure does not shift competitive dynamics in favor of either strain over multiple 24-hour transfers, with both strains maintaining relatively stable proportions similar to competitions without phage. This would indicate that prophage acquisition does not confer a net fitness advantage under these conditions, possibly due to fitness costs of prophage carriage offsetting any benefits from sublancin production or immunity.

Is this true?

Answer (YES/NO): NO